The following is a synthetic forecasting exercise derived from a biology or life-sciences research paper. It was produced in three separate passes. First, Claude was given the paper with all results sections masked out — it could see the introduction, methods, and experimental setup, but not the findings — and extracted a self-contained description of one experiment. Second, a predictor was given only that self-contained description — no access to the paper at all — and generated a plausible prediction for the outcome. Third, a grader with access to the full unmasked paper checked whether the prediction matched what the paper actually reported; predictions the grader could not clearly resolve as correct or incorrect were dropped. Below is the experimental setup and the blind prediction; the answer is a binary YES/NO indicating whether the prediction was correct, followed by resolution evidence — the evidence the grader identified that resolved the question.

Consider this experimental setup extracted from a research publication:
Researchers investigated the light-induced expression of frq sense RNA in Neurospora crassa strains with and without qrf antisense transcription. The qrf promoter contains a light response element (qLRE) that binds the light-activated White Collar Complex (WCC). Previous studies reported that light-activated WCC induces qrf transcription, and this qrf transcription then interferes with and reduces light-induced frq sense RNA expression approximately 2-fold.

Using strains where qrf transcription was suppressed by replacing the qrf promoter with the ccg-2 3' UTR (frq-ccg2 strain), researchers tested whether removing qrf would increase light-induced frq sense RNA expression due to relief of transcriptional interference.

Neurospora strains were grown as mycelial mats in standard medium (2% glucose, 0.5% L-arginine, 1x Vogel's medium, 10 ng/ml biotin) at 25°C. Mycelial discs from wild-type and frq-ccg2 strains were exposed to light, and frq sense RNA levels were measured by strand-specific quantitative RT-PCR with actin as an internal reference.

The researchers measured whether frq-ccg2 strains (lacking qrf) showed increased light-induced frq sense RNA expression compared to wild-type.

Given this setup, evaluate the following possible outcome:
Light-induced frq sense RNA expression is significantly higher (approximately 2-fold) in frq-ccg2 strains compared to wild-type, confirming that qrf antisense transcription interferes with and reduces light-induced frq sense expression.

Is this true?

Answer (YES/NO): NO